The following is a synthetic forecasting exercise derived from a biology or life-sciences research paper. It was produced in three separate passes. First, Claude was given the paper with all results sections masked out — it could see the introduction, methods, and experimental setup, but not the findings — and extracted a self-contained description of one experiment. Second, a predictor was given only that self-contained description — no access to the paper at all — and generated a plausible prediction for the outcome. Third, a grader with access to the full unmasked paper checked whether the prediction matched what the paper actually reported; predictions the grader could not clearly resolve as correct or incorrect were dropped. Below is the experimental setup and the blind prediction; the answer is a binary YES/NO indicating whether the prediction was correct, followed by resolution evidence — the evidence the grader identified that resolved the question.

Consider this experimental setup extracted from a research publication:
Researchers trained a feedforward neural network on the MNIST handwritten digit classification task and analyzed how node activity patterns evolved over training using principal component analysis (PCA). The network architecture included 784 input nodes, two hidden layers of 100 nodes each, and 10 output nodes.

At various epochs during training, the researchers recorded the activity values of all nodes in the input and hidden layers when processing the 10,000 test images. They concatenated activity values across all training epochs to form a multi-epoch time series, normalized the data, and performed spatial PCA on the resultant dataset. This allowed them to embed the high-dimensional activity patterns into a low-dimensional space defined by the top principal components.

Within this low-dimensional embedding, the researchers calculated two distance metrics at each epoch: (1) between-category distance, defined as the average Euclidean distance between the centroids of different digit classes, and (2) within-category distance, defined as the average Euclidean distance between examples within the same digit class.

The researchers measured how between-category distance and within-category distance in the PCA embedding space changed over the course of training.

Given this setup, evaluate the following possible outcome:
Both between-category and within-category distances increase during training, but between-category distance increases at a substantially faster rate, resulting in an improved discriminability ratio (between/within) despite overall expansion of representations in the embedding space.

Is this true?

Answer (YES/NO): NO